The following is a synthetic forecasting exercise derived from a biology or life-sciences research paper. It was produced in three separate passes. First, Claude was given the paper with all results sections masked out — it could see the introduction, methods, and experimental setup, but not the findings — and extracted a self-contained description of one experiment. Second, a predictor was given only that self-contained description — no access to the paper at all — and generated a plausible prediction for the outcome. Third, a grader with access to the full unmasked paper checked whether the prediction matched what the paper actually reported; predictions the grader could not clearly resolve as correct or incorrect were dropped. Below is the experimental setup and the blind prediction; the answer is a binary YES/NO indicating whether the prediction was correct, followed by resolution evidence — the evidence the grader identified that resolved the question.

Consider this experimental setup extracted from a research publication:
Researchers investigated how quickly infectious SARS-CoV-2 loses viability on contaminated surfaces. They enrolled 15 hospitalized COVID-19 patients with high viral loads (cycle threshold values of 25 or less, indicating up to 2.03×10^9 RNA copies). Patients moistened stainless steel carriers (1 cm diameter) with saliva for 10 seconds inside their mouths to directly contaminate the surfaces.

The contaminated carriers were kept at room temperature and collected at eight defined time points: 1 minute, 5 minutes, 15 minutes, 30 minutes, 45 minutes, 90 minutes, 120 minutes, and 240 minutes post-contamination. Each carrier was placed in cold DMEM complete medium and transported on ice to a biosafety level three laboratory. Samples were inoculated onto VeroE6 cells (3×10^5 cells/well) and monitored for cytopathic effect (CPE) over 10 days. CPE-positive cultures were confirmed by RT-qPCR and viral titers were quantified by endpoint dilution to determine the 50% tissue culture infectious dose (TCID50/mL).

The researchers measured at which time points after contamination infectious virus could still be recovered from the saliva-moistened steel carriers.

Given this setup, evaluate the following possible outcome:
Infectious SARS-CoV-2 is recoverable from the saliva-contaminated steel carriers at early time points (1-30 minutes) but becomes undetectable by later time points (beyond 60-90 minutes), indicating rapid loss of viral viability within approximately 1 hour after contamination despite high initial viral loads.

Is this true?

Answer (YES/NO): NO